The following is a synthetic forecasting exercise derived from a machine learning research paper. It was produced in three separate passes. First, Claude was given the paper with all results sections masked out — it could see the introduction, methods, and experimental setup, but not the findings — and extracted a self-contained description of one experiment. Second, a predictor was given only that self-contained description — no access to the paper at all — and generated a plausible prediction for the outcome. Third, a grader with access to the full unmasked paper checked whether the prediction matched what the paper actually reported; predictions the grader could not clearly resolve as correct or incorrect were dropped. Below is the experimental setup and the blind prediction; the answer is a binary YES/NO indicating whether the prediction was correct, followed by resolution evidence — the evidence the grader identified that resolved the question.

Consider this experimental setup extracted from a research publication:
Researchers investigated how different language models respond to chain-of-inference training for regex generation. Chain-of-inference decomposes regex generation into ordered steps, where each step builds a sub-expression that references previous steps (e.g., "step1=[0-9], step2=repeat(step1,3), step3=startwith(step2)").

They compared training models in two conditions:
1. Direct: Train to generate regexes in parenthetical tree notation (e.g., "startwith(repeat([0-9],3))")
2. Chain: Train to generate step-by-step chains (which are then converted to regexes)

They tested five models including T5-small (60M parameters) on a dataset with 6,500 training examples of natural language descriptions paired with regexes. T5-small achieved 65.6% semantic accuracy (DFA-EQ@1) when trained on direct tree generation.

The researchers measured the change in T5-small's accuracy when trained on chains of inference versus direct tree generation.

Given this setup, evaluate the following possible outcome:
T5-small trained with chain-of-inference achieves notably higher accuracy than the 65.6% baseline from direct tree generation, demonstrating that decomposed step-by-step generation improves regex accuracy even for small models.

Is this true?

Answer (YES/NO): NO